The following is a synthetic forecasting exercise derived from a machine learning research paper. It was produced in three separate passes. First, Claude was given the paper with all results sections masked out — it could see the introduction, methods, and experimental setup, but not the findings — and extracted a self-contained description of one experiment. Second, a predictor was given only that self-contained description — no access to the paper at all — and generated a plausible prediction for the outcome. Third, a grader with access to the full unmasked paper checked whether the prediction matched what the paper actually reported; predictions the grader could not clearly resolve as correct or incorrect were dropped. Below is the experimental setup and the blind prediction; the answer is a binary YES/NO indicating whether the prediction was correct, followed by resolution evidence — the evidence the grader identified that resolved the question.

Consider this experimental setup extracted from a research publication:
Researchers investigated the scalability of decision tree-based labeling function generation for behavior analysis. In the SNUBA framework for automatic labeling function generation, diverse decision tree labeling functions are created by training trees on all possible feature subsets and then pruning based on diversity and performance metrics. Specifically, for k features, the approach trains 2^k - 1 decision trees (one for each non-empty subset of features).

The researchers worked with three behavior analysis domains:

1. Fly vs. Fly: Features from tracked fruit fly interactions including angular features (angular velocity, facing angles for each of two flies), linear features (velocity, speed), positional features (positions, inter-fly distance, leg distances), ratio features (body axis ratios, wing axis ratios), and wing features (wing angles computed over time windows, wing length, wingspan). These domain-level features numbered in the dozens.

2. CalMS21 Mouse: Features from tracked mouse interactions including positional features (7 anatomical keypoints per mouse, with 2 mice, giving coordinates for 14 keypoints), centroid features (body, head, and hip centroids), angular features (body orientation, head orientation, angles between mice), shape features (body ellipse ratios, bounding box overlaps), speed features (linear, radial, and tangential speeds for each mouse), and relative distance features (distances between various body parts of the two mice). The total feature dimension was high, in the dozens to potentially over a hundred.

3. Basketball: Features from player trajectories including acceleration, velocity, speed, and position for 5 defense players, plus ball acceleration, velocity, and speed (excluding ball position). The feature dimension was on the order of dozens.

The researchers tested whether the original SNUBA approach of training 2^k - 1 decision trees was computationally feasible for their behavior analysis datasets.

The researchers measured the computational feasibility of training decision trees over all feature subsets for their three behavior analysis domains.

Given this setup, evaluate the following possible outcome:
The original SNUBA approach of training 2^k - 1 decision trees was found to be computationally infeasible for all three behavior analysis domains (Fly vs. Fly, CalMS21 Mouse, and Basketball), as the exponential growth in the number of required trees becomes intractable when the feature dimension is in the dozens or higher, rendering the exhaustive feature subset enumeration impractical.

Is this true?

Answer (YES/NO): YES